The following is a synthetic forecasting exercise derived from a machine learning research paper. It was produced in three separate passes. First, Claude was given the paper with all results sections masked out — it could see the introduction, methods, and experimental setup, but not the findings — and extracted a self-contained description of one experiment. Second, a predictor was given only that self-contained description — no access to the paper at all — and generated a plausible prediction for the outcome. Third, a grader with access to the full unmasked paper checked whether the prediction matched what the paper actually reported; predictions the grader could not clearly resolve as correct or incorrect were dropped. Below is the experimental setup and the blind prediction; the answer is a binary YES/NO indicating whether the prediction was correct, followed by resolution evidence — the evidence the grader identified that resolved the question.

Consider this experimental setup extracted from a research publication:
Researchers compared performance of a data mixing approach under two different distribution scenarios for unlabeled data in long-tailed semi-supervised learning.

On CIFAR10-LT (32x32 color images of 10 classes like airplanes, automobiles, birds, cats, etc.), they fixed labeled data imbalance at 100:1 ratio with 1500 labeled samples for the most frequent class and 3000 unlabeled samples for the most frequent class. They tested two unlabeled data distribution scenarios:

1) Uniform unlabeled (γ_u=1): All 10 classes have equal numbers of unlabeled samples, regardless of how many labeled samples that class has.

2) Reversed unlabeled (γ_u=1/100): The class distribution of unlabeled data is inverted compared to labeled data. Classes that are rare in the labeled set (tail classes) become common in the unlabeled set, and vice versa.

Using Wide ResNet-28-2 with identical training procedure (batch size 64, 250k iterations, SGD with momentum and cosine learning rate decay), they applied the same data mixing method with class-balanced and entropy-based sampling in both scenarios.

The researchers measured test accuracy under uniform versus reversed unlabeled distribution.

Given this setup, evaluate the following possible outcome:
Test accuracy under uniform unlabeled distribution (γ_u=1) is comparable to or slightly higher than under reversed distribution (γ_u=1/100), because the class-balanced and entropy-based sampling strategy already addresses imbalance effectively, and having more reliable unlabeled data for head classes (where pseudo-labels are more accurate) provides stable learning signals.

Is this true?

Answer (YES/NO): NO